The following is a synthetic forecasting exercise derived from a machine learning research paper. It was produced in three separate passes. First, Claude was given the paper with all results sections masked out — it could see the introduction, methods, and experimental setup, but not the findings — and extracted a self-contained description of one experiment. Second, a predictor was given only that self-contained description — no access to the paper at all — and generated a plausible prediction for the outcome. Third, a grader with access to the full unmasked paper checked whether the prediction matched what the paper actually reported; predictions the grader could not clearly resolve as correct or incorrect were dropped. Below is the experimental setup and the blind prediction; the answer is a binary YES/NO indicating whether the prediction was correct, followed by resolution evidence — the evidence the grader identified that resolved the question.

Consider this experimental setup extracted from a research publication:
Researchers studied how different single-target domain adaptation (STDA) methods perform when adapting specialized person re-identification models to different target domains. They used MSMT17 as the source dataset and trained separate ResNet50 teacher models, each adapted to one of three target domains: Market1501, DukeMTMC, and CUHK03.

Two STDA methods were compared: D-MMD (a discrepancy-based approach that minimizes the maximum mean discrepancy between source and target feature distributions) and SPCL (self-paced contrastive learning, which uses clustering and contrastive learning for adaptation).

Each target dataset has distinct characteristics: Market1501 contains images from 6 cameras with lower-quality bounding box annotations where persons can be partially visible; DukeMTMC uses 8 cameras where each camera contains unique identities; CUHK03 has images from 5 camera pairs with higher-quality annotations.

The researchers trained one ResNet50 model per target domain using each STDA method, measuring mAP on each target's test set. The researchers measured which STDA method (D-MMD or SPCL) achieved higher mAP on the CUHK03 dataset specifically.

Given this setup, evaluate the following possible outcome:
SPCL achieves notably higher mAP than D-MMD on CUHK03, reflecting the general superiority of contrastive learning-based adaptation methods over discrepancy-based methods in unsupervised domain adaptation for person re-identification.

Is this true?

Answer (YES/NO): NO